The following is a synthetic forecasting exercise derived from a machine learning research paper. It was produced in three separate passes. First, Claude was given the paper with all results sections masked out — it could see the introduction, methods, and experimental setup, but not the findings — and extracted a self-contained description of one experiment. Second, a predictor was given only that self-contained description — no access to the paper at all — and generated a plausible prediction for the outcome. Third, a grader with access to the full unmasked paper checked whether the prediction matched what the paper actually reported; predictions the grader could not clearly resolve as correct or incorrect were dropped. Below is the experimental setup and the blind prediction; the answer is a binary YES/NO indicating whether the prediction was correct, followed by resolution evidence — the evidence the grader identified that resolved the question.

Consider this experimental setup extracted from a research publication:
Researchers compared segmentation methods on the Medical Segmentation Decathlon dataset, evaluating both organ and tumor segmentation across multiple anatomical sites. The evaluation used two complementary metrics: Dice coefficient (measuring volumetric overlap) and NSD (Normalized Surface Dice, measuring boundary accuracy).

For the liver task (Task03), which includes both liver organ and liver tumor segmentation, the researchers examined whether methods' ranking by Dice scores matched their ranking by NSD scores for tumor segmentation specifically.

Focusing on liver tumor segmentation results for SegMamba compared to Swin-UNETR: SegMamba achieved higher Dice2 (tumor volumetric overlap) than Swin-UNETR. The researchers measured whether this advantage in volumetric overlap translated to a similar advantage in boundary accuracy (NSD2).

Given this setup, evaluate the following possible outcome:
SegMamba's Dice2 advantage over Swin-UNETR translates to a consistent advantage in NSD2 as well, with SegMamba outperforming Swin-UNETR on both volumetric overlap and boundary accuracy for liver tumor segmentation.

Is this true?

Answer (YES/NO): YES